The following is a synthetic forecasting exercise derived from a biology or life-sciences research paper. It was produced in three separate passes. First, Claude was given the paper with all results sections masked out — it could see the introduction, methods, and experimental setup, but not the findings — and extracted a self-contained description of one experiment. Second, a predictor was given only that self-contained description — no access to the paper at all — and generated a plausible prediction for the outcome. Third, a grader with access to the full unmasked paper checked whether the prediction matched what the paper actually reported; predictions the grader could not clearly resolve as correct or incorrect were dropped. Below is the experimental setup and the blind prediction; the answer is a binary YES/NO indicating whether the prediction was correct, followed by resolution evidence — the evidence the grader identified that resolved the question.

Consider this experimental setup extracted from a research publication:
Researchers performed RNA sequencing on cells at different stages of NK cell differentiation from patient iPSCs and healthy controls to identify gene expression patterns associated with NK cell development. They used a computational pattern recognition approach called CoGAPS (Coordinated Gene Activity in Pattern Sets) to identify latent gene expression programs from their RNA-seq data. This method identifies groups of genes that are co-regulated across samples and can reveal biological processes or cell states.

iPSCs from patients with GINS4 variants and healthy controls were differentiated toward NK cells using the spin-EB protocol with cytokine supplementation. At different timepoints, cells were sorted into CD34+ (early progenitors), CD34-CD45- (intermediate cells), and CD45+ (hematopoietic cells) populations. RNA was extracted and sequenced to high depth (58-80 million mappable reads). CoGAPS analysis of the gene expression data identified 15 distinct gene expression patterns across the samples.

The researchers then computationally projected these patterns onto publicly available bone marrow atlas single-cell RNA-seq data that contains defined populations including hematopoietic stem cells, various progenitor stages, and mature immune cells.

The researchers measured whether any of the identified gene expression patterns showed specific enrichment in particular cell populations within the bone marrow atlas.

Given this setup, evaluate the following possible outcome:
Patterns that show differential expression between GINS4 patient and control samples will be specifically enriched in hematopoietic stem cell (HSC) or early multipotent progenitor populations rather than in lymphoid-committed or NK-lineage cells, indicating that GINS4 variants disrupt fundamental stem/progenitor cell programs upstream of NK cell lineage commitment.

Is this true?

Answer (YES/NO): NO